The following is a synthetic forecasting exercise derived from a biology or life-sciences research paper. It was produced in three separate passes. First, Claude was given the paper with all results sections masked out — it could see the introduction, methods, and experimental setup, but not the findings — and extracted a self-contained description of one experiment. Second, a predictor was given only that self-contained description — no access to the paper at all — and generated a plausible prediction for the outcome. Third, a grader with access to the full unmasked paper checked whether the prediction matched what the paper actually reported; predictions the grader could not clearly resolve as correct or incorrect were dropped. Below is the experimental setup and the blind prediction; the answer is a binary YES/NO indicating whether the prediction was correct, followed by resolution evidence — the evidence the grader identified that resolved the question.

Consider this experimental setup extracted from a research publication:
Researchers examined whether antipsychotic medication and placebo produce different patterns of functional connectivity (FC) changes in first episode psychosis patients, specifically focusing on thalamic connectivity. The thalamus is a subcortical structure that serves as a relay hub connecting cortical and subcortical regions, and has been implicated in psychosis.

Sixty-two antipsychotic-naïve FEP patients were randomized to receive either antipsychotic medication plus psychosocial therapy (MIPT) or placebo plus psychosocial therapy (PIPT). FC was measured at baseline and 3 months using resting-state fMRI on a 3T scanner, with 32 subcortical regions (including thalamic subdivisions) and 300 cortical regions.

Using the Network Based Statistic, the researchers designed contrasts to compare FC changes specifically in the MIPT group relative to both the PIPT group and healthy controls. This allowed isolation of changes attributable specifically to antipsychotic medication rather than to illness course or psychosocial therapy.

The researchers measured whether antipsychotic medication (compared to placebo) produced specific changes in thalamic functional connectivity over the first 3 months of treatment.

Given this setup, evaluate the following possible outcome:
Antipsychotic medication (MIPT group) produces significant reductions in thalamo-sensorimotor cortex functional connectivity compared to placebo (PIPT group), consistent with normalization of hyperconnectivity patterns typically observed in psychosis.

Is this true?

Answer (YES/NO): NO